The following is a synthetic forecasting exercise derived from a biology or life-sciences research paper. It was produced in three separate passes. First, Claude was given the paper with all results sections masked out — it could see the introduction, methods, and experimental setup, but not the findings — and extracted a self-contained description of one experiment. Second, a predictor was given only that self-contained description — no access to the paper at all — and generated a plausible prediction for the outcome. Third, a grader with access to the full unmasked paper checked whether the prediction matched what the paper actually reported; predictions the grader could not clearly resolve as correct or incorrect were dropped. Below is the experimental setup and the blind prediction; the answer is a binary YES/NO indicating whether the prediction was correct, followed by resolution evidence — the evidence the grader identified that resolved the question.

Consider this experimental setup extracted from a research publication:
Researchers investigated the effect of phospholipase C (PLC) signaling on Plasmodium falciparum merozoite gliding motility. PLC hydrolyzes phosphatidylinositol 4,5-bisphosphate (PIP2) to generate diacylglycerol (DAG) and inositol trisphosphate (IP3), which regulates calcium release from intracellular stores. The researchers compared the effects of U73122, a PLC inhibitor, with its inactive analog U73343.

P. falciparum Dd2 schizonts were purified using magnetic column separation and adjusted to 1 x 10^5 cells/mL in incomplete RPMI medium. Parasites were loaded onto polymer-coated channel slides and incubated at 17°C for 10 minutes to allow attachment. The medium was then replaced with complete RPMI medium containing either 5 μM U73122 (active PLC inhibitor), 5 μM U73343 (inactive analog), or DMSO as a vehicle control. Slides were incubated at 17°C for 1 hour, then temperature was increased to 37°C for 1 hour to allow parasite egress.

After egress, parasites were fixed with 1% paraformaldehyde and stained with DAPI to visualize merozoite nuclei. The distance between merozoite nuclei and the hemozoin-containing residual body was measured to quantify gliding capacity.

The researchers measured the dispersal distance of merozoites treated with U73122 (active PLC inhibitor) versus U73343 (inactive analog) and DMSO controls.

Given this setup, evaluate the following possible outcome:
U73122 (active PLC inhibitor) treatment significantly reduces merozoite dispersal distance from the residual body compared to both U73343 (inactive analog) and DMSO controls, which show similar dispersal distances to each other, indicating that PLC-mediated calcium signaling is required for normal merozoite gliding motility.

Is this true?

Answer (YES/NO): YES